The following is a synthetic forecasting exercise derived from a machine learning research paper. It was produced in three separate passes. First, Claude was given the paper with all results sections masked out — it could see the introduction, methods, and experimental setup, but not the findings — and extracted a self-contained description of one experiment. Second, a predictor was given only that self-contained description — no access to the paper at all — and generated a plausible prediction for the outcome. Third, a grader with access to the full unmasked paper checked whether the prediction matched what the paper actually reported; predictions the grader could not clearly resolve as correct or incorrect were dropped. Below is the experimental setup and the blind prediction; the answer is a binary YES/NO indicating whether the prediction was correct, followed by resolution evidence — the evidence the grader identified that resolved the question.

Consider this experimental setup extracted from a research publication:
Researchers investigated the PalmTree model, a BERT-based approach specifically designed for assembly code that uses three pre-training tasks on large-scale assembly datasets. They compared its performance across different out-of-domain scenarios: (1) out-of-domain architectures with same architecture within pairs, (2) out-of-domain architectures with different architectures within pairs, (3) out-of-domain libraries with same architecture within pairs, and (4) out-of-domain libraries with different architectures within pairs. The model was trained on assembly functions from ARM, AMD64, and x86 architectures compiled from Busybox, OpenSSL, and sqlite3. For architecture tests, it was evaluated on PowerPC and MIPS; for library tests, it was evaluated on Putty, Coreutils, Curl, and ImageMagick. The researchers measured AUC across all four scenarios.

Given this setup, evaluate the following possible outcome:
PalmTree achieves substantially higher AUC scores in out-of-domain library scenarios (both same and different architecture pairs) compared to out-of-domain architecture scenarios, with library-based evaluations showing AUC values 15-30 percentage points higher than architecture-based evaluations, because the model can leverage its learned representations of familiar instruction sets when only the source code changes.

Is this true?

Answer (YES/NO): NO